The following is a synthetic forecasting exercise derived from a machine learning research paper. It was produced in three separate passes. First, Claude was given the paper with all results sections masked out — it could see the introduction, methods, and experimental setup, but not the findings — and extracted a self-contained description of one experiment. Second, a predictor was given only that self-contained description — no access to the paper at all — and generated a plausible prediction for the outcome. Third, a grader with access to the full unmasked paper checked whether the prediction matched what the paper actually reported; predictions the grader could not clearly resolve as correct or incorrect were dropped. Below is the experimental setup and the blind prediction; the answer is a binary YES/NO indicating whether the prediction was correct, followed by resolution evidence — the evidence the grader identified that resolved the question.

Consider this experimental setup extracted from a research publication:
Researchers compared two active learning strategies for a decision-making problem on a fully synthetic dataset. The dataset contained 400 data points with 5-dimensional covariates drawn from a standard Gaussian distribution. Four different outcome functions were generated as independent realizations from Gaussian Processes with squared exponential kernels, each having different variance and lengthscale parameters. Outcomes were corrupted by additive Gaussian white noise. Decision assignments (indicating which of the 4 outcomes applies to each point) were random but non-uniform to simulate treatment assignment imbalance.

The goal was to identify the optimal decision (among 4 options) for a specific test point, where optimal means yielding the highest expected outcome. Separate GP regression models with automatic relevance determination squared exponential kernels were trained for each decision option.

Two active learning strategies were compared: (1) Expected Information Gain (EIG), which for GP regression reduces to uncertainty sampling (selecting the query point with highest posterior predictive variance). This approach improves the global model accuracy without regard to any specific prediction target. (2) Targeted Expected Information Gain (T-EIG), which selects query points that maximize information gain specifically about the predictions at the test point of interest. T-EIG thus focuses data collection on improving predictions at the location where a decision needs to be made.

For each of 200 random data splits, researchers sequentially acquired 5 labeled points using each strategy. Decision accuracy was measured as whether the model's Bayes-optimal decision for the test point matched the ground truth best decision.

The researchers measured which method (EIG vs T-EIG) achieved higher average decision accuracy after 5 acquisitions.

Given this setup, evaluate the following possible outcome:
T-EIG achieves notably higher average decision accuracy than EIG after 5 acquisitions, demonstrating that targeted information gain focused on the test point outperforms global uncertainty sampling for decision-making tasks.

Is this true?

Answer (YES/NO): NO